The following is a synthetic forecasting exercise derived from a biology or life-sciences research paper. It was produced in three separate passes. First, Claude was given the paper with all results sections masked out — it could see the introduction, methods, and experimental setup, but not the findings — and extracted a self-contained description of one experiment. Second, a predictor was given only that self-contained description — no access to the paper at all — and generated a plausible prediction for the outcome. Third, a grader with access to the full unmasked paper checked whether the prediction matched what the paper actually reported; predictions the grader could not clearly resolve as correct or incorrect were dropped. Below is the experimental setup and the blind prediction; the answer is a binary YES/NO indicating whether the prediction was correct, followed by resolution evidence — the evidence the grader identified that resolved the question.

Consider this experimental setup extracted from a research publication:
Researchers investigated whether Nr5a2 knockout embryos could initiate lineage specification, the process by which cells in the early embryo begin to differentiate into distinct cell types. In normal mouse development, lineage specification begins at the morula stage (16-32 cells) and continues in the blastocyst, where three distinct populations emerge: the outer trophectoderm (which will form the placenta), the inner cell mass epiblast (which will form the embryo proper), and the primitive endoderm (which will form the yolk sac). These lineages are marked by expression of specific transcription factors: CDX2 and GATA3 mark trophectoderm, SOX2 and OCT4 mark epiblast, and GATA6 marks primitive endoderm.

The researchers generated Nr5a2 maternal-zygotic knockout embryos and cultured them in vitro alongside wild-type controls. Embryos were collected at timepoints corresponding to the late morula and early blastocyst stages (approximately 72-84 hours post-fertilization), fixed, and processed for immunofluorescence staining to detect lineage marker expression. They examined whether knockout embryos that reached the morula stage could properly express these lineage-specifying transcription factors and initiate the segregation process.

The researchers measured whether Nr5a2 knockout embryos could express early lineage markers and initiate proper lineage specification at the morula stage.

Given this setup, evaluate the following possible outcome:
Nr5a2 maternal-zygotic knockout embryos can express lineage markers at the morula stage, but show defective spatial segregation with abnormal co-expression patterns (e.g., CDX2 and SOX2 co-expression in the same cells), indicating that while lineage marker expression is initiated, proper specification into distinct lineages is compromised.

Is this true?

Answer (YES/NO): NO